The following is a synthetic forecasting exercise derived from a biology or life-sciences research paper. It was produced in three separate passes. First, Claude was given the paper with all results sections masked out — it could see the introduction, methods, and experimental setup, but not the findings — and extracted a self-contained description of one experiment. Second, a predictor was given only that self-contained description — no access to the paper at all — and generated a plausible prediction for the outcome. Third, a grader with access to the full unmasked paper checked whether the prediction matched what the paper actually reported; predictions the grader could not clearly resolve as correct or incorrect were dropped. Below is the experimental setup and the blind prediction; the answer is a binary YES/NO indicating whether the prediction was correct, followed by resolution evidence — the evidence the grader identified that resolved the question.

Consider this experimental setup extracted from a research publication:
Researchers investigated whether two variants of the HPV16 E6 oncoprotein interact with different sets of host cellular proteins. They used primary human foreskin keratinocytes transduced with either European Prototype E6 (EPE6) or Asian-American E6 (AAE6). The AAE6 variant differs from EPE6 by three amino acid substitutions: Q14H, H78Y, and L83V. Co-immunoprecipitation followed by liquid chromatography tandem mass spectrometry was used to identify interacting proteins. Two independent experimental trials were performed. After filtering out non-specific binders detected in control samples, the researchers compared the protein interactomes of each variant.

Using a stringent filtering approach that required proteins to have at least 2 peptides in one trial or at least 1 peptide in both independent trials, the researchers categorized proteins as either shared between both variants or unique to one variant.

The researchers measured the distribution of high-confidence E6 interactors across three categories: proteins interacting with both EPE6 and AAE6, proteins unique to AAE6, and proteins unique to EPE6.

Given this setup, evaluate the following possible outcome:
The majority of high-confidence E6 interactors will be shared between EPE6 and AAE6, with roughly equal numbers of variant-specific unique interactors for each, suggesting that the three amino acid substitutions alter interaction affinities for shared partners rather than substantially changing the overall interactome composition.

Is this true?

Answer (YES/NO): YES